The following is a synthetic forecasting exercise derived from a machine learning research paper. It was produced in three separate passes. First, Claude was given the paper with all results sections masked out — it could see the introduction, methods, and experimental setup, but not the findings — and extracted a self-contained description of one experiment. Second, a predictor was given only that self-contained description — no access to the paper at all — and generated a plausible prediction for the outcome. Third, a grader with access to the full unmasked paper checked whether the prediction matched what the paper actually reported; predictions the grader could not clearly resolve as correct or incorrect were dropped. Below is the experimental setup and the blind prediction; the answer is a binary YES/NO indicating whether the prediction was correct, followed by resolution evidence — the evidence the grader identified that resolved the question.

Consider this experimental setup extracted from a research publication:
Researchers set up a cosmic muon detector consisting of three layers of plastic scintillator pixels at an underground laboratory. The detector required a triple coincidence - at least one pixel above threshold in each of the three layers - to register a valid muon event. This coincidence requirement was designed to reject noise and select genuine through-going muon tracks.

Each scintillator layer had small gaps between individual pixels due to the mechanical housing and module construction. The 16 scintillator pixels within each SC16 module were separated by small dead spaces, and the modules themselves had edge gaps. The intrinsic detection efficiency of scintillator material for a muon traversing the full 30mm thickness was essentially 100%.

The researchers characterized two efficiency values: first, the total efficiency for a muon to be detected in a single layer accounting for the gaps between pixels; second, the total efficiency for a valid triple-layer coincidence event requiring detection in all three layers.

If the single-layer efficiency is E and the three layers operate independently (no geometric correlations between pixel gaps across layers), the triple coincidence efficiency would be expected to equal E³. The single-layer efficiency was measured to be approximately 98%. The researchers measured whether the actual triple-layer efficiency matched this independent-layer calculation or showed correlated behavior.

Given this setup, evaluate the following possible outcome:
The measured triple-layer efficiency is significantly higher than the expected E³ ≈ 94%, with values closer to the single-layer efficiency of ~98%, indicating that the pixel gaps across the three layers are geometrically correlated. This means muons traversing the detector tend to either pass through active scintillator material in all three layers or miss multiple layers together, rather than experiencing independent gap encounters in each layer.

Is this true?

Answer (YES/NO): NO